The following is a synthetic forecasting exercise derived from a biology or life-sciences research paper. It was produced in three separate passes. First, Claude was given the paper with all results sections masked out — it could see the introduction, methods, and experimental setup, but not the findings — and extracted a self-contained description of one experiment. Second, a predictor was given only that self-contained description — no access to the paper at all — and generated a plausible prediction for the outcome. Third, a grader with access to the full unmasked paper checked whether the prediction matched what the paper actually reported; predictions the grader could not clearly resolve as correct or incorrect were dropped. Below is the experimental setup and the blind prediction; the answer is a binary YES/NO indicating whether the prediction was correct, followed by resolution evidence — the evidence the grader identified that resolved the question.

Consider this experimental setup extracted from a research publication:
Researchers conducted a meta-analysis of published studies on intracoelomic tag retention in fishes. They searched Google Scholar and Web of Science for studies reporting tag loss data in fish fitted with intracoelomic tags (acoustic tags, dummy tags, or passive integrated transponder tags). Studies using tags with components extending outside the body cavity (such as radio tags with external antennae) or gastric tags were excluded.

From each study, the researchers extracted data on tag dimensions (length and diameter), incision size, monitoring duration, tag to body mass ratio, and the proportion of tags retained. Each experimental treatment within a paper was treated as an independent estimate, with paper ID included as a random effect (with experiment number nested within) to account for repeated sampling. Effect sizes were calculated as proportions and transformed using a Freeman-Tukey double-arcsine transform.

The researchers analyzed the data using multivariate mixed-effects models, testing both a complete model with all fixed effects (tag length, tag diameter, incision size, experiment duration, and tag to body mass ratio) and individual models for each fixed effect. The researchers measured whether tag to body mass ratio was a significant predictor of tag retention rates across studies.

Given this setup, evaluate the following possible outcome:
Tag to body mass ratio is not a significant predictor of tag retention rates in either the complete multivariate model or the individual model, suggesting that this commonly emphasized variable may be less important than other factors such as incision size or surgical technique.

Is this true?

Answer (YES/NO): NO